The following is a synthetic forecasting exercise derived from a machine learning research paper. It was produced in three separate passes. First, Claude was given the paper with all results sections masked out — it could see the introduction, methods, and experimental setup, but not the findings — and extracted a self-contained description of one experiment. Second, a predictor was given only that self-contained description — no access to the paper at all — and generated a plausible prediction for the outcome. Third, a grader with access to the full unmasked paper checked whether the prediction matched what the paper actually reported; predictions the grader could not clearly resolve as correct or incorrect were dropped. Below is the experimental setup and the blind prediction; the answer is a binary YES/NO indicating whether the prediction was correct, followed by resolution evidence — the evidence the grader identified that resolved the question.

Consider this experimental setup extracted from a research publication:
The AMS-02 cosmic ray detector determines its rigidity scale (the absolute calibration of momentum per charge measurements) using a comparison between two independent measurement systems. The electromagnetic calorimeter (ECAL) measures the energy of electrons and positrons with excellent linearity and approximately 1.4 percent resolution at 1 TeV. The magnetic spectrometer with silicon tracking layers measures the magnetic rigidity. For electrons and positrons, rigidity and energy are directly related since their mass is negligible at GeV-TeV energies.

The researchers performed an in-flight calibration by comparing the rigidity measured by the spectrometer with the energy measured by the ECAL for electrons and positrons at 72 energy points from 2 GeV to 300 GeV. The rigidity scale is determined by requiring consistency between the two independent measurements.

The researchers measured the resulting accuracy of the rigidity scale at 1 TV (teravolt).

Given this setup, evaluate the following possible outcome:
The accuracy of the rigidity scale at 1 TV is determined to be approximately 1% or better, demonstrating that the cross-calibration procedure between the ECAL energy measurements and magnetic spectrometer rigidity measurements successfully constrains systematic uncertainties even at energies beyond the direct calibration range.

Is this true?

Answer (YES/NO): NO